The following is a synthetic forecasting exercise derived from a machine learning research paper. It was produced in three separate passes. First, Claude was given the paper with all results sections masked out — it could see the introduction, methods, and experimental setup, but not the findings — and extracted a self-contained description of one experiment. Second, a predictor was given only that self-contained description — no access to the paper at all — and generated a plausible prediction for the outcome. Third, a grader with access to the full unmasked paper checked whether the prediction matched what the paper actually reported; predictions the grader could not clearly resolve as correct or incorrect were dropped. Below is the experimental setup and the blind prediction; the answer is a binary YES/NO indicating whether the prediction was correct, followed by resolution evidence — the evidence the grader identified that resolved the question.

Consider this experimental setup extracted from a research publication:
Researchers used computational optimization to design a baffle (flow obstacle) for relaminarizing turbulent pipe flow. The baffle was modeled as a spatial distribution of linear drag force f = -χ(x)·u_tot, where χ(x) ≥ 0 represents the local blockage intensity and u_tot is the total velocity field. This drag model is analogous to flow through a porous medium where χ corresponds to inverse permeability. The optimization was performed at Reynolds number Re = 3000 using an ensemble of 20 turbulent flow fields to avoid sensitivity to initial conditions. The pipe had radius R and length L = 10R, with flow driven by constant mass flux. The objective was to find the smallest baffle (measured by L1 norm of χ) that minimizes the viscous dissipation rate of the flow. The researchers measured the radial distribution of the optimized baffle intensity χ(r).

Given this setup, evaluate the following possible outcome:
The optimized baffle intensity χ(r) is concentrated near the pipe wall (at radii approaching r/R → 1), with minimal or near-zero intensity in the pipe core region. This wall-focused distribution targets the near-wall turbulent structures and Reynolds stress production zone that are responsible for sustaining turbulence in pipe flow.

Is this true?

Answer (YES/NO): YES